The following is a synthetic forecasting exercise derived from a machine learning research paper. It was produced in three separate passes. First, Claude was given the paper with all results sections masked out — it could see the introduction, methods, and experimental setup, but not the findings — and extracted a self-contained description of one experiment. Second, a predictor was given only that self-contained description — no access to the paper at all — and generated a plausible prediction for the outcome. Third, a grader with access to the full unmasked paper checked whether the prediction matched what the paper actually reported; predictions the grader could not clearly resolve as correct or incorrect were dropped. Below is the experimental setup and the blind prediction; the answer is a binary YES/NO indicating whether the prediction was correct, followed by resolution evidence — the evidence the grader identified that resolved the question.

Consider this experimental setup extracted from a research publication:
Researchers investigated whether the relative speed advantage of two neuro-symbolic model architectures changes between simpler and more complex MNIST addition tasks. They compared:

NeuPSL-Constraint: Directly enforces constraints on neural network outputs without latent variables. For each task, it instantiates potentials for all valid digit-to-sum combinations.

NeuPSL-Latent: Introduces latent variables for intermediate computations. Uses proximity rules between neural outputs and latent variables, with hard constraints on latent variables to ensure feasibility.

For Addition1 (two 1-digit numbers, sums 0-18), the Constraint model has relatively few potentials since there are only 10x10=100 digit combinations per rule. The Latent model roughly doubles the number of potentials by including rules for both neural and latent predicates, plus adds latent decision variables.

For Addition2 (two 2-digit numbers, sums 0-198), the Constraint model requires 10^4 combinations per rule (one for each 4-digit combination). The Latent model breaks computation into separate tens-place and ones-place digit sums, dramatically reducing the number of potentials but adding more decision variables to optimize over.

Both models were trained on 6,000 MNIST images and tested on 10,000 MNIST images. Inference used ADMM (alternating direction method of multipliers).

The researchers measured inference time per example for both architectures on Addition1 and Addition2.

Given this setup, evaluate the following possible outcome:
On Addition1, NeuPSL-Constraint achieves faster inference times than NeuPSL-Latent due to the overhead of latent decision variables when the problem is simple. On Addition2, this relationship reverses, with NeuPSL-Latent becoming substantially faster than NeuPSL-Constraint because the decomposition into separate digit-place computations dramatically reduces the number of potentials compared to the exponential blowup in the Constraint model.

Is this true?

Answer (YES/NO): YES